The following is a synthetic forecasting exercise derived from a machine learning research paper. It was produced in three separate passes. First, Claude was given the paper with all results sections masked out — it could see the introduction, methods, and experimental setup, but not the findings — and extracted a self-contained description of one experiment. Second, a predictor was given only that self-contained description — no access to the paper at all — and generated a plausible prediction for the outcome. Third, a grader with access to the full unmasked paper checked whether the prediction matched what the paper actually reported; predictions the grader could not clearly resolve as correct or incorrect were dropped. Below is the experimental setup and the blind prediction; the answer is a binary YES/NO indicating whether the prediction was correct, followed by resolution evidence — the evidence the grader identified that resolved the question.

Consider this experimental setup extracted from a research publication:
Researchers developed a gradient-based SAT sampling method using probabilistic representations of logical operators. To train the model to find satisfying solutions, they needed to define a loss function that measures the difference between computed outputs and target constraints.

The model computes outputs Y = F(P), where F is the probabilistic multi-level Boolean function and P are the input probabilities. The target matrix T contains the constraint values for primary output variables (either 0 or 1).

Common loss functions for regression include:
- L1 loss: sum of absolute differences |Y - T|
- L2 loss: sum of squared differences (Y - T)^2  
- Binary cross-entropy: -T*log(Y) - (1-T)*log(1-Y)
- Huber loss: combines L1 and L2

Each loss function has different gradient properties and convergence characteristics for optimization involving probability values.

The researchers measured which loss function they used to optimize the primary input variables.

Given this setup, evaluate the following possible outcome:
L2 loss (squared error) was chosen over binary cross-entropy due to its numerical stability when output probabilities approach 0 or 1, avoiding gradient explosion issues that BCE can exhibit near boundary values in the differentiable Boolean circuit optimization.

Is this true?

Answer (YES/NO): NO